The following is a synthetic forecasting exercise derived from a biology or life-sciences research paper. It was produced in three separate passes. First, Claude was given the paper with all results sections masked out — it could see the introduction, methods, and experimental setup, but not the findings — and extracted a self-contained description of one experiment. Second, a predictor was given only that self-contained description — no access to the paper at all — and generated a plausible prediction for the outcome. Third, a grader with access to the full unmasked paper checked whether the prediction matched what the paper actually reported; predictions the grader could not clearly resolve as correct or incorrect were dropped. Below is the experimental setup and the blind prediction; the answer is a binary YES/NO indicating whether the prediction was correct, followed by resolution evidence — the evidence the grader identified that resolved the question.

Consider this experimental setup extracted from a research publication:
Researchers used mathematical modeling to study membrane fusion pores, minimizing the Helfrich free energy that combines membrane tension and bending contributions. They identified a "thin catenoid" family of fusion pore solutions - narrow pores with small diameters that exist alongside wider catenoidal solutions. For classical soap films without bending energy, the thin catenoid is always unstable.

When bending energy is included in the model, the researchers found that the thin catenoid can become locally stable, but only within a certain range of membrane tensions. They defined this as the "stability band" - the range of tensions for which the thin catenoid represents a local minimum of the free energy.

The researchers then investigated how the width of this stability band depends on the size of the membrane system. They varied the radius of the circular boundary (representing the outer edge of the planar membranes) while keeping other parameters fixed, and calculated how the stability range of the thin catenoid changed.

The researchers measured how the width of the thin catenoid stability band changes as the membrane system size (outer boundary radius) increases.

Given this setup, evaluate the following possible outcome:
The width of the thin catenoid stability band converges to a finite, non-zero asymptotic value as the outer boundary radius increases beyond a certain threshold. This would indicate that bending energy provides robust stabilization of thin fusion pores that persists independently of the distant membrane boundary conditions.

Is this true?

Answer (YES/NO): NO